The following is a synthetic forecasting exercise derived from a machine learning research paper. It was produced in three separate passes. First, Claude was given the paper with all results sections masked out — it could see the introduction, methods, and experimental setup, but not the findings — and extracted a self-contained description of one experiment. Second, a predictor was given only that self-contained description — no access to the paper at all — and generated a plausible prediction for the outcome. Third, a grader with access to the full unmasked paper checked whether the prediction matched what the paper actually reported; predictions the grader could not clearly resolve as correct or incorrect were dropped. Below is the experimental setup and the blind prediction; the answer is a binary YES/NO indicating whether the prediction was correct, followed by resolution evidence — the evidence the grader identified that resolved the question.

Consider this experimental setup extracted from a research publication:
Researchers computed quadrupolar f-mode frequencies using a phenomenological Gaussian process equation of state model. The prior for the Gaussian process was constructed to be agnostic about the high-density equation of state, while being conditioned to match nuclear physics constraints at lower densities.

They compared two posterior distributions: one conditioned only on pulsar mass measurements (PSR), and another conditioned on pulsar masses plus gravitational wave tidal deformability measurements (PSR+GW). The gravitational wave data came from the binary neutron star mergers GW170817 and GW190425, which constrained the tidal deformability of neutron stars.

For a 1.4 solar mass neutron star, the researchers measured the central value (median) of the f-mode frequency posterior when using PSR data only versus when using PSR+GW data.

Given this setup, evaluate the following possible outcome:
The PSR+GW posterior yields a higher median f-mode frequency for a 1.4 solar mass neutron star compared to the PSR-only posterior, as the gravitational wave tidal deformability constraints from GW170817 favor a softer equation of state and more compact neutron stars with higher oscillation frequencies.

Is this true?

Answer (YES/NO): YES